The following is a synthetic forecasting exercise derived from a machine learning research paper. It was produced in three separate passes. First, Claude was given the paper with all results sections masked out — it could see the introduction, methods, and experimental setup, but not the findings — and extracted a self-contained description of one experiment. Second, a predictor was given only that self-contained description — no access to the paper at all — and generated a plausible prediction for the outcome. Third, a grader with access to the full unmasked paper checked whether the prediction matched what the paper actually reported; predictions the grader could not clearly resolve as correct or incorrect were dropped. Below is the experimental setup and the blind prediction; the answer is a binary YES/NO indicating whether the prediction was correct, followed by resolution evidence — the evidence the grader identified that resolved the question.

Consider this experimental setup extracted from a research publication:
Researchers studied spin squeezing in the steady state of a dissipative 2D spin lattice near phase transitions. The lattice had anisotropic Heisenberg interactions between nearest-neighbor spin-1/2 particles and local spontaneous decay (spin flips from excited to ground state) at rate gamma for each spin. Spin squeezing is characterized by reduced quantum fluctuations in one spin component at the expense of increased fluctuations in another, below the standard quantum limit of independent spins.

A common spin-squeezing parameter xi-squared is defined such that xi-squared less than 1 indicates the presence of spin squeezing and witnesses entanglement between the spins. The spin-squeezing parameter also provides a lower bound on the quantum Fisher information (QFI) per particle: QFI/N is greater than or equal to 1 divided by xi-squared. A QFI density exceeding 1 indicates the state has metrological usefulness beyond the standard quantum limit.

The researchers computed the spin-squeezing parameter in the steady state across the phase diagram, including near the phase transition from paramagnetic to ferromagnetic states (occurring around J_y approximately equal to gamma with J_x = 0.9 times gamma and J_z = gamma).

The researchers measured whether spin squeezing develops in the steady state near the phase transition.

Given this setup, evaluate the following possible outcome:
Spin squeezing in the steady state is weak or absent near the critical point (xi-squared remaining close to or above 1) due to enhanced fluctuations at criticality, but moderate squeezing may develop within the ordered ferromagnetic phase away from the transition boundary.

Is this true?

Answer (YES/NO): NO